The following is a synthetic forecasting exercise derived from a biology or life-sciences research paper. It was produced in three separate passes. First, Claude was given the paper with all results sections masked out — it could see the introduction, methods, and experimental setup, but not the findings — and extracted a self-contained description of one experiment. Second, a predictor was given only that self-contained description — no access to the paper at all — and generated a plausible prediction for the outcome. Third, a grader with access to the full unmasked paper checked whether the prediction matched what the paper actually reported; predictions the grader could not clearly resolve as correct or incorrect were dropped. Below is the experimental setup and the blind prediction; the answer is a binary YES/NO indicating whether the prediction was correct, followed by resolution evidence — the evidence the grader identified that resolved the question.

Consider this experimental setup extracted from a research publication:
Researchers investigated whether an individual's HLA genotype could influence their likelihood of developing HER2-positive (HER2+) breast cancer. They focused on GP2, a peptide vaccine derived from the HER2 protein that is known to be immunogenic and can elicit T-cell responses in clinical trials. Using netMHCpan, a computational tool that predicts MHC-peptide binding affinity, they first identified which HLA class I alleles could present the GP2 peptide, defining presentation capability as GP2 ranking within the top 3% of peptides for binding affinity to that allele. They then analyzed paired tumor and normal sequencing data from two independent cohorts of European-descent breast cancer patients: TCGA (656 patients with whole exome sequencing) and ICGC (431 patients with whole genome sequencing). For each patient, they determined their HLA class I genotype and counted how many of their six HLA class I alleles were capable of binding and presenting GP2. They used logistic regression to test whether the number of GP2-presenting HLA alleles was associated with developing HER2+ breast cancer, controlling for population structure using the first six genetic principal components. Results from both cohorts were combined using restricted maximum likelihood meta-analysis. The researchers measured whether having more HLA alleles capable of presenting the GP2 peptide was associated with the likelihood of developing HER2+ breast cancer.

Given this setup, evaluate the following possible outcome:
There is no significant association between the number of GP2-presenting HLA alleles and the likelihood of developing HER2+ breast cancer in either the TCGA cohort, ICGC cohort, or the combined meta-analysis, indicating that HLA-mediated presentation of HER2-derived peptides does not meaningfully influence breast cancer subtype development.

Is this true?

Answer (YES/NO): NO